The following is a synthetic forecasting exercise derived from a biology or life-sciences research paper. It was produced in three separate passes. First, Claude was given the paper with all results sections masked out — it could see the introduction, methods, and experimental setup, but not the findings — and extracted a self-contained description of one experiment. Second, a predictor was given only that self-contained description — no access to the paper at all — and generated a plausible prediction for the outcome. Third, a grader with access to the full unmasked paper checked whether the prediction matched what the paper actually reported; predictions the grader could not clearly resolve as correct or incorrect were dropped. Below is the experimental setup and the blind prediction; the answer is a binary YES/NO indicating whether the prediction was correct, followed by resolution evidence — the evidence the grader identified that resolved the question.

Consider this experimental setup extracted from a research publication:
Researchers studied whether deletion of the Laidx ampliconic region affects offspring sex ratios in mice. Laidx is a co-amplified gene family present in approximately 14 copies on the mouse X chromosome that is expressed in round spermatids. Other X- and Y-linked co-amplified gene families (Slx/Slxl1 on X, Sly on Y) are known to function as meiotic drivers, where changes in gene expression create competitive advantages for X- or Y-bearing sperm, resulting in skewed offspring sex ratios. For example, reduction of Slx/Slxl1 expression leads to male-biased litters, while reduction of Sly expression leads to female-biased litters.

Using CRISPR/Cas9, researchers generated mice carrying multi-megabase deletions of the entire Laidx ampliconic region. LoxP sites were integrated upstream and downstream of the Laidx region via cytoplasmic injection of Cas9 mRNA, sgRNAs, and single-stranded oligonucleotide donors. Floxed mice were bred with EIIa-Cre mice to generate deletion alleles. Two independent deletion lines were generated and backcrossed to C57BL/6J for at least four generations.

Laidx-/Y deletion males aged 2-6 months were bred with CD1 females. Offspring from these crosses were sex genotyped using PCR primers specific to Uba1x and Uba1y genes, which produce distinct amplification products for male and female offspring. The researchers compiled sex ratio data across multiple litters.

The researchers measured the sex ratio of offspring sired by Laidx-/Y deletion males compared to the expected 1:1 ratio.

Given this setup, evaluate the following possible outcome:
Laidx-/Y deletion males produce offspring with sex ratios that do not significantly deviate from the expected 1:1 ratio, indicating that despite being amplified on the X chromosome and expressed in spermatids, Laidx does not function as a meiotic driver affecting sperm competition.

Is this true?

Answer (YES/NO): YES